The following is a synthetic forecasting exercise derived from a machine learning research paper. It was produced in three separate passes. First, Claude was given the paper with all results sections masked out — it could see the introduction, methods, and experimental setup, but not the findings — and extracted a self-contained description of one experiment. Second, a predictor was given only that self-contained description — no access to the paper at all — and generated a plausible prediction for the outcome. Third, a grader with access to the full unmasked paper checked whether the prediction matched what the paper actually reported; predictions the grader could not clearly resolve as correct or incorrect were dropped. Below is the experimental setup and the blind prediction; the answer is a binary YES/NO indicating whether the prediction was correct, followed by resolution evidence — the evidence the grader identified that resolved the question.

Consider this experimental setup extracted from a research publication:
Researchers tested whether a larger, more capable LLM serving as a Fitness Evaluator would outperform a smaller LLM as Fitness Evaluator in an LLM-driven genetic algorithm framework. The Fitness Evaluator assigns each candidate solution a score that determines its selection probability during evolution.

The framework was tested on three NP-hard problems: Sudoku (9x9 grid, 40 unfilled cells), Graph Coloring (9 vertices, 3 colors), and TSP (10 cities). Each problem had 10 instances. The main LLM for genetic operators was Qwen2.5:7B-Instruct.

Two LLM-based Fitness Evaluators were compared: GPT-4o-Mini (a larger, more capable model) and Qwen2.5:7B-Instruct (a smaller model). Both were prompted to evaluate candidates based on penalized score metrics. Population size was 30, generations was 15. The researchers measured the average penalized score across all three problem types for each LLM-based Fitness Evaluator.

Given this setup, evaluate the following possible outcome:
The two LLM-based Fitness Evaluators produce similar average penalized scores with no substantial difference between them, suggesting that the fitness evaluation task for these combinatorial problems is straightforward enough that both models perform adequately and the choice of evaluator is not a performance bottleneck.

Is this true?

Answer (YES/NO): NO